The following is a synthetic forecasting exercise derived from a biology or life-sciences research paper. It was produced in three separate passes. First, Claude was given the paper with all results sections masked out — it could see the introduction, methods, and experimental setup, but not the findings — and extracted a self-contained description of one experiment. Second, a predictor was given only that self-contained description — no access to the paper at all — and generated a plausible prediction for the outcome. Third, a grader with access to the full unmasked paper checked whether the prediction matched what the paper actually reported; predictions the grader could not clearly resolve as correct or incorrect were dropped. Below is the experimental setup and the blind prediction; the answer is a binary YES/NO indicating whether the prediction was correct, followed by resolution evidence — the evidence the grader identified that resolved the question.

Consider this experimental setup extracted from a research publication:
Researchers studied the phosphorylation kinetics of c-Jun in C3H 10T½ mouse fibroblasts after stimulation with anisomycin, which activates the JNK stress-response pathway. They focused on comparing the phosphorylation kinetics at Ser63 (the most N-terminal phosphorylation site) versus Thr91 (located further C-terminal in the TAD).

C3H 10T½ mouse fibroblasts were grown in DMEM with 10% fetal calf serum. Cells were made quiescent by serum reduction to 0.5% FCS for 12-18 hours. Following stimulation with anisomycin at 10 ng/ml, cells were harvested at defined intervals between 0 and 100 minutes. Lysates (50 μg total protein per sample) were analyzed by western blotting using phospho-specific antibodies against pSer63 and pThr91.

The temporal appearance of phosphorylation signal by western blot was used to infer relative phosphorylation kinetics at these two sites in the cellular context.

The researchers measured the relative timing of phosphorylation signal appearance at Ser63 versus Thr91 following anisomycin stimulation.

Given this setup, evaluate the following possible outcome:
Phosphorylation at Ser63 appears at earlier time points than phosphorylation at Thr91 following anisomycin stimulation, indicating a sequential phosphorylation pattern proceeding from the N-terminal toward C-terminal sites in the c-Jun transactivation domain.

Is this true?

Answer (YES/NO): NO